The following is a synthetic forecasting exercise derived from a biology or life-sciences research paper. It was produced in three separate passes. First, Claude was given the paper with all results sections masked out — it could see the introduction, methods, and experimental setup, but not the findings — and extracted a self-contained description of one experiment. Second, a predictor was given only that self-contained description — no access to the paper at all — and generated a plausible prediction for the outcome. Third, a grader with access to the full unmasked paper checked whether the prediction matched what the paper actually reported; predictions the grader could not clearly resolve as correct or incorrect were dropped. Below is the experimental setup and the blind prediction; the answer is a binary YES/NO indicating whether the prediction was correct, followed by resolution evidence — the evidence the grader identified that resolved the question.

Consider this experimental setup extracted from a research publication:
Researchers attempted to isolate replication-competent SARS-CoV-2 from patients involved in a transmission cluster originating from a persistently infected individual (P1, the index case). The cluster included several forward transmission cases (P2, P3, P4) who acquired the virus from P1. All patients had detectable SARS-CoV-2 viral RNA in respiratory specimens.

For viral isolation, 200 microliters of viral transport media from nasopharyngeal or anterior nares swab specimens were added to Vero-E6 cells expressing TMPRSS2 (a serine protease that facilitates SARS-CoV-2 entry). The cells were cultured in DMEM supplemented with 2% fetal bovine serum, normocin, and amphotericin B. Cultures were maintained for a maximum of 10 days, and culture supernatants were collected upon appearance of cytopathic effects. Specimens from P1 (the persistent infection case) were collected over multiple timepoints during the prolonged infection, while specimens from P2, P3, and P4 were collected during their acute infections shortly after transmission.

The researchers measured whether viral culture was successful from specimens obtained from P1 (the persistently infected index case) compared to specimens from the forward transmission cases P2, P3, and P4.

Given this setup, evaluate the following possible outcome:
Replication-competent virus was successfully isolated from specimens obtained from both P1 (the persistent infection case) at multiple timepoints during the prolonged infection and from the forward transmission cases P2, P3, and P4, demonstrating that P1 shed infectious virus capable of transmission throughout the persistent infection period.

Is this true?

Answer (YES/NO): NO